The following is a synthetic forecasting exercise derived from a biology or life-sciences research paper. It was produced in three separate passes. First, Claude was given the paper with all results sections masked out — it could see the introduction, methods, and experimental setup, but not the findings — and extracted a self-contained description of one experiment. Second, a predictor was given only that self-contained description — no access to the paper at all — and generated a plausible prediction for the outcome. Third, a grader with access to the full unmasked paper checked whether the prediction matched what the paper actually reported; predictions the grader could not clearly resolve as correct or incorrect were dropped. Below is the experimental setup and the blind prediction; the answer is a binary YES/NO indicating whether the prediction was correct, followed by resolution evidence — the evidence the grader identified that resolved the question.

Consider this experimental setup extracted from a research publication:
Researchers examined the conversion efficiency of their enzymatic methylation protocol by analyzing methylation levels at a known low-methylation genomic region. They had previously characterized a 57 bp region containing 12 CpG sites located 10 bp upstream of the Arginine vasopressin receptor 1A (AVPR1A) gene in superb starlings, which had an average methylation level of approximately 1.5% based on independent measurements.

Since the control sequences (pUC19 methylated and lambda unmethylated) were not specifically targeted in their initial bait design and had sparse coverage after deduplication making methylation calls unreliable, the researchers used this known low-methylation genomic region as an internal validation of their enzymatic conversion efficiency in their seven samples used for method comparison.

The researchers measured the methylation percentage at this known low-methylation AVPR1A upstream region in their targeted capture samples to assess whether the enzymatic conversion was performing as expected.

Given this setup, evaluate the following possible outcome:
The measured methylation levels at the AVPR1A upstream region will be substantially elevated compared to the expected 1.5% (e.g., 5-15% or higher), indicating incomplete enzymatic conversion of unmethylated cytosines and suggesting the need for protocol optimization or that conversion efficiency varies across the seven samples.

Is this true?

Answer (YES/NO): NO